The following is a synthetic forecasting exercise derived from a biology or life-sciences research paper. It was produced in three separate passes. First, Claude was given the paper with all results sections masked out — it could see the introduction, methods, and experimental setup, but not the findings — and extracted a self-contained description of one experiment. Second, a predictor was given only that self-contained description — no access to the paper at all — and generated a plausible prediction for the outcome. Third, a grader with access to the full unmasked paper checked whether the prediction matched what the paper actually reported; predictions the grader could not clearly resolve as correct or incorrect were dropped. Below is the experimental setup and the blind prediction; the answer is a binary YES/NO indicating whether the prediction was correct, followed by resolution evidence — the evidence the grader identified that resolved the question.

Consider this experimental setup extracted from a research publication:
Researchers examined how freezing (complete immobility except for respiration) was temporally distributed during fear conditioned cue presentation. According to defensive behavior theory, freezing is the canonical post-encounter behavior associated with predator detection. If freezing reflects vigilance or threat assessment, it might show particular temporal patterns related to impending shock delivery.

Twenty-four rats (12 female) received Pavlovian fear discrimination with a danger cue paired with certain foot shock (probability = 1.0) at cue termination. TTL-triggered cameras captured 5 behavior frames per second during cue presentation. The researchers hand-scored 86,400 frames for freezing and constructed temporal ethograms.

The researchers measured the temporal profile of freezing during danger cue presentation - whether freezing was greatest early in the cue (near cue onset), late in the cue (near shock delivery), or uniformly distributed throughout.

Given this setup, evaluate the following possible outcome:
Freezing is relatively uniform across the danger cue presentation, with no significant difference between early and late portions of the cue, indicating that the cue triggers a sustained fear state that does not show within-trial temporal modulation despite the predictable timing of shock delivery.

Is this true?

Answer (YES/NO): NO